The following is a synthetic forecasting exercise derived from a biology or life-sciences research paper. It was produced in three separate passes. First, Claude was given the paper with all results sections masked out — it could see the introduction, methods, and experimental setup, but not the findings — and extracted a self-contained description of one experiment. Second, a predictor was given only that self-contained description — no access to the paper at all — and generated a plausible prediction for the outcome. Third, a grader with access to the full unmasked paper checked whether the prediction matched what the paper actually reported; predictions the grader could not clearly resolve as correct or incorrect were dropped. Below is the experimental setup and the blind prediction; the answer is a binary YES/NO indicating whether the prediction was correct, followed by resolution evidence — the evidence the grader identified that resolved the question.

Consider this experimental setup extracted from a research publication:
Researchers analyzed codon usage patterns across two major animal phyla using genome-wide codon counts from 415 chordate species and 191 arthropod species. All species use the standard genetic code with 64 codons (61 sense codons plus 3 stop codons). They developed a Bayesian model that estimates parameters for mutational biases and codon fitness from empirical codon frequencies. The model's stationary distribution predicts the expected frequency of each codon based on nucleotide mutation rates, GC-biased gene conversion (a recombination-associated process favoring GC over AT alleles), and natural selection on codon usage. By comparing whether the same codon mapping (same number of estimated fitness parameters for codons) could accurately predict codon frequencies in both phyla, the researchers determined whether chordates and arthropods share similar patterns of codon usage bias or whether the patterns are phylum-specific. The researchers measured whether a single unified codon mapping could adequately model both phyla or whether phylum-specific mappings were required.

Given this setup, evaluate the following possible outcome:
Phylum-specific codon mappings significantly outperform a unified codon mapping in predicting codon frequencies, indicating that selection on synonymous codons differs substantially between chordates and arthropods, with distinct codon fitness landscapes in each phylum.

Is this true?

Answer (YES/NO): YES